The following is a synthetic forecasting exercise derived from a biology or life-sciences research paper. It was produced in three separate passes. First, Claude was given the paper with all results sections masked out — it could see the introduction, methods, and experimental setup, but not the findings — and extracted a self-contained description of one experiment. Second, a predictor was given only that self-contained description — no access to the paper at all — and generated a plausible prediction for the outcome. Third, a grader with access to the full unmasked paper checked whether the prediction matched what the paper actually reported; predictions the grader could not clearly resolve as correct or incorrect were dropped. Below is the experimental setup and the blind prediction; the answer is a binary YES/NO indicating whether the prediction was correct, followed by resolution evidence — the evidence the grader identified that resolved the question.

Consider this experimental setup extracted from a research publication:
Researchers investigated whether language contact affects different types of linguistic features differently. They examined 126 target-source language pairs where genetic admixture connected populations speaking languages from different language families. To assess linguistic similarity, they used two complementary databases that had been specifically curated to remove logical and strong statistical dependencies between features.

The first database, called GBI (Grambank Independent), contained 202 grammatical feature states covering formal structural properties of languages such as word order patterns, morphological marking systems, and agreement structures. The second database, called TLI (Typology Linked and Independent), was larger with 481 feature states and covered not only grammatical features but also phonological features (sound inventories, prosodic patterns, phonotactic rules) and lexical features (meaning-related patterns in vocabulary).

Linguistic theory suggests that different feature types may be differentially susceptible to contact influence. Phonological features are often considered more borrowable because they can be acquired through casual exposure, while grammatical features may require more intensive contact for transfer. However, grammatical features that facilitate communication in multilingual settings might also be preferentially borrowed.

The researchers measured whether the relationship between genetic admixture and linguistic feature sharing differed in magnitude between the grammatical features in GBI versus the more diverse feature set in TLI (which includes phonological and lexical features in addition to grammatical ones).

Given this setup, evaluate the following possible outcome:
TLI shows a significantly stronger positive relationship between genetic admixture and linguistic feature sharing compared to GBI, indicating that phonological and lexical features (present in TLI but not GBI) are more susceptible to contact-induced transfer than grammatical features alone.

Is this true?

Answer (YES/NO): NO